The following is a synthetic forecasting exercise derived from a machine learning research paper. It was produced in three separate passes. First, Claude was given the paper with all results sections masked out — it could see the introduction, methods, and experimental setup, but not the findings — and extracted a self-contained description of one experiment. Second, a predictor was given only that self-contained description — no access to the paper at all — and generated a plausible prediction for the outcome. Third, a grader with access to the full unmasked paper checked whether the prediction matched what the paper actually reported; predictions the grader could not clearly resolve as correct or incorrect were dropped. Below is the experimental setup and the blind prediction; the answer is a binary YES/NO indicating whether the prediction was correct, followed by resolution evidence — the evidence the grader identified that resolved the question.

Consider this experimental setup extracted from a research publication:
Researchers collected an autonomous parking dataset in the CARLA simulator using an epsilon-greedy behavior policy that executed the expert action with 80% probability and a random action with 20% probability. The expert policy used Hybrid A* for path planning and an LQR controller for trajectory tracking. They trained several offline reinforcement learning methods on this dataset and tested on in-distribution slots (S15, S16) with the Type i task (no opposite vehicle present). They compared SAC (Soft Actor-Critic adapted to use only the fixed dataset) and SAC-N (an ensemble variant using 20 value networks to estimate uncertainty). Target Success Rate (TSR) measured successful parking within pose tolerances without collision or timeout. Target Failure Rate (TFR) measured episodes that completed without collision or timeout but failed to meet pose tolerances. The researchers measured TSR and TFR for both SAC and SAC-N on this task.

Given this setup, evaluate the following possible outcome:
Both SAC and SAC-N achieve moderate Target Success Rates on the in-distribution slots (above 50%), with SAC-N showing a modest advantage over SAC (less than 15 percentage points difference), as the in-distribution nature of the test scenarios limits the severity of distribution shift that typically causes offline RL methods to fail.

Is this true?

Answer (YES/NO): NO